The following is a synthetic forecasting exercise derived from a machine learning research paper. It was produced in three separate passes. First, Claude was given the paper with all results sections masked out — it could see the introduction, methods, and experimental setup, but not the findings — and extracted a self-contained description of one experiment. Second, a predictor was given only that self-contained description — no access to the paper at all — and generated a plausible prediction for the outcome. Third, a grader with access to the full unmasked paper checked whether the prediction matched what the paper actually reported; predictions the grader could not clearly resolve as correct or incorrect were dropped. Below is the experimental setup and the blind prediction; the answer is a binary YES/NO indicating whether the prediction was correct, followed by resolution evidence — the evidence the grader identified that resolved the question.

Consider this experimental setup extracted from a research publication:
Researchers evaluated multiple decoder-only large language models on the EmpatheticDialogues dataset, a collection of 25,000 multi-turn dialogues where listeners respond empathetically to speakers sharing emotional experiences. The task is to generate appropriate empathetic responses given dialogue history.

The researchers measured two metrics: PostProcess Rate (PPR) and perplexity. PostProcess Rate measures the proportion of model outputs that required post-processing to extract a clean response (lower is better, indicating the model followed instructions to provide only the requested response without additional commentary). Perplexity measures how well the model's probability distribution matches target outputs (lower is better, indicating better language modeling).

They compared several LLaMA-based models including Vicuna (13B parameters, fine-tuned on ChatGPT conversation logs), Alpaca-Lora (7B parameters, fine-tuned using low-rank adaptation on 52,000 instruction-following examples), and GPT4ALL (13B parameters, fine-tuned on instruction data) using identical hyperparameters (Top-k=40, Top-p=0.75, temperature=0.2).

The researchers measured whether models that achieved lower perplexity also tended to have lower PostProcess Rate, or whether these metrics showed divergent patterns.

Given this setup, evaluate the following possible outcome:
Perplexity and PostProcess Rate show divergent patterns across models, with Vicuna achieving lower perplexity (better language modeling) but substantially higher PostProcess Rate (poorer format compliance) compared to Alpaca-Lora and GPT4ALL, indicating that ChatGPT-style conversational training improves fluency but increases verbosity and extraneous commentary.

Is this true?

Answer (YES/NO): NO